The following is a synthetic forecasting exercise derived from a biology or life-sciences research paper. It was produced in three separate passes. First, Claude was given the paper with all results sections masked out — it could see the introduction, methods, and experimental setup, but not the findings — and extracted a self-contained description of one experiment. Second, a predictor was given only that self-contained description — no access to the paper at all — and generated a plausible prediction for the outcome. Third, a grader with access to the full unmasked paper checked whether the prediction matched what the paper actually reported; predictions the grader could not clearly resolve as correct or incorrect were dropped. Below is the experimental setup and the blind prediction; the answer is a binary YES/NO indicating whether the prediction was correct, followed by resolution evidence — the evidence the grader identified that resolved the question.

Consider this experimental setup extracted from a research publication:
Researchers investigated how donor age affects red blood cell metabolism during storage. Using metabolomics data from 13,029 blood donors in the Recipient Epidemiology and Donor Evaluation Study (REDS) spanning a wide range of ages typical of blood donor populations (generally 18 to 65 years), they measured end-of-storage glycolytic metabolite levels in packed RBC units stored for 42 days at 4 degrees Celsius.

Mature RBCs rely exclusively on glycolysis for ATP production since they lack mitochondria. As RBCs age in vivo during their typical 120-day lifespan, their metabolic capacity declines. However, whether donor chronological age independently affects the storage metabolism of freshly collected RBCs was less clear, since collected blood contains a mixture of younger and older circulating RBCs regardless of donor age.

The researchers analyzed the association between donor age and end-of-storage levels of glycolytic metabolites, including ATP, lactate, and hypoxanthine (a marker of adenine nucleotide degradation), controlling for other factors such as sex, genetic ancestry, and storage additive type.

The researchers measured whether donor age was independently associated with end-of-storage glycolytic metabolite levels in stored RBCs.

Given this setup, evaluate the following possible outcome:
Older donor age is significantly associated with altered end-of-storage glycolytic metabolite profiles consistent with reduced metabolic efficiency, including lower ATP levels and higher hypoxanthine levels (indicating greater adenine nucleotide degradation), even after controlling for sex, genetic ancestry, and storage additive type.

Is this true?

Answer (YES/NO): YES